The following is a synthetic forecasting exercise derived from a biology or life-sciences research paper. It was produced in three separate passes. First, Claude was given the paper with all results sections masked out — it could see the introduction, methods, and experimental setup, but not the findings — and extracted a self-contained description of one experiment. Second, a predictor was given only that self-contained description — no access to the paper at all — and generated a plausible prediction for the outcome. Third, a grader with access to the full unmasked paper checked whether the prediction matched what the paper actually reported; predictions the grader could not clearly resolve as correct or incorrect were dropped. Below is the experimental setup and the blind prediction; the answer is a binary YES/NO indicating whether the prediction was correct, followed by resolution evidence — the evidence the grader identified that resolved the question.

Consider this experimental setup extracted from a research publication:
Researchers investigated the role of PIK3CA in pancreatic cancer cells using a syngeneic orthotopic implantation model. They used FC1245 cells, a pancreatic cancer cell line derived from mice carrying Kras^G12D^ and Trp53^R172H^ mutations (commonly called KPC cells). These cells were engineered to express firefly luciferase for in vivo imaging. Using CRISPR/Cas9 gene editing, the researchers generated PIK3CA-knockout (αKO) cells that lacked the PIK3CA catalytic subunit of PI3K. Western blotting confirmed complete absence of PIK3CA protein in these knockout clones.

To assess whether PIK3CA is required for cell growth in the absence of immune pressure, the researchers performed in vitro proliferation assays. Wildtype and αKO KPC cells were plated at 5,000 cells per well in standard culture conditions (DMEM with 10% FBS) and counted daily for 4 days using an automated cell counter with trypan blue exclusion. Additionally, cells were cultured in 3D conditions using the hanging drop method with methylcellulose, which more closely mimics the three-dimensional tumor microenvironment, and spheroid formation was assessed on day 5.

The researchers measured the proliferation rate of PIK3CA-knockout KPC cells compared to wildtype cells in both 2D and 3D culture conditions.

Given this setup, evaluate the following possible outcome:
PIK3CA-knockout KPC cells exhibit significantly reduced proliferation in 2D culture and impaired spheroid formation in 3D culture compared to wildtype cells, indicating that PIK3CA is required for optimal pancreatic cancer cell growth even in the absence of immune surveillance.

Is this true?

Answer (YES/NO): NO